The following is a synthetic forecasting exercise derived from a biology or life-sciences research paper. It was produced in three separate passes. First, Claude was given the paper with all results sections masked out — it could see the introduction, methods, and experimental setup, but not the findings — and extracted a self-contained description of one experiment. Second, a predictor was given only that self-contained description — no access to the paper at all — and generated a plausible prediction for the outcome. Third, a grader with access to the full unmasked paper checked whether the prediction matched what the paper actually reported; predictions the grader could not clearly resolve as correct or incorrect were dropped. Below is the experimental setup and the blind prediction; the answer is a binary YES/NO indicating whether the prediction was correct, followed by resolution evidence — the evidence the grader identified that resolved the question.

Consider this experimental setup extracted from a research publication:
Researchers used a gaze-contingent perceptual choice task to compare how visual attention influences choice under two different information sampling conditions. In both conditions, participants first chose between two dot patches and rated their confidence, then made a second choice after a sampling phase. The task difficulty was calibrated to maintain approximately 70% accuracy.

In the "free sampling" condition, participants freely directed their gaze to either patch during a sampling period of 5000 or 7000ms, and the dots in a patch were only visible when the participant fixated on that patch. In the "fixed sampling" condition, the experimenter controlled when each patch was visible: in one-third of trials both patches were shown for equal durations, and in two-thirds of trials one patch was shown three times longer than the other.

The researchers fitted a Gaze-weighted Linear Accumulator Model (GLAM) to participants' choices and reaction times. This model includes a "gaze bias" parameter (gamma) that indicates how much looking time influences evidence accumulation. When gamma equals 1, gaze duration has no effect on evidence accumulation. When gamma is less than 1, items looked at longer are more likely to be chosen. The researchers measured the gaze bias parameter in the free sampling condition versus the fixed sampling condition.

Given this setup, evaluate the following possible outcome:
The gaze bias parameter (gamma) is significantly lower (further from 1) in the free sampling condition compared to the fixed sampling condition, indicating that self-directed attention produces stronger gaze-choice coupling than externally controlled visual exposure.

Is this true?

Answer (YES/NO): YES